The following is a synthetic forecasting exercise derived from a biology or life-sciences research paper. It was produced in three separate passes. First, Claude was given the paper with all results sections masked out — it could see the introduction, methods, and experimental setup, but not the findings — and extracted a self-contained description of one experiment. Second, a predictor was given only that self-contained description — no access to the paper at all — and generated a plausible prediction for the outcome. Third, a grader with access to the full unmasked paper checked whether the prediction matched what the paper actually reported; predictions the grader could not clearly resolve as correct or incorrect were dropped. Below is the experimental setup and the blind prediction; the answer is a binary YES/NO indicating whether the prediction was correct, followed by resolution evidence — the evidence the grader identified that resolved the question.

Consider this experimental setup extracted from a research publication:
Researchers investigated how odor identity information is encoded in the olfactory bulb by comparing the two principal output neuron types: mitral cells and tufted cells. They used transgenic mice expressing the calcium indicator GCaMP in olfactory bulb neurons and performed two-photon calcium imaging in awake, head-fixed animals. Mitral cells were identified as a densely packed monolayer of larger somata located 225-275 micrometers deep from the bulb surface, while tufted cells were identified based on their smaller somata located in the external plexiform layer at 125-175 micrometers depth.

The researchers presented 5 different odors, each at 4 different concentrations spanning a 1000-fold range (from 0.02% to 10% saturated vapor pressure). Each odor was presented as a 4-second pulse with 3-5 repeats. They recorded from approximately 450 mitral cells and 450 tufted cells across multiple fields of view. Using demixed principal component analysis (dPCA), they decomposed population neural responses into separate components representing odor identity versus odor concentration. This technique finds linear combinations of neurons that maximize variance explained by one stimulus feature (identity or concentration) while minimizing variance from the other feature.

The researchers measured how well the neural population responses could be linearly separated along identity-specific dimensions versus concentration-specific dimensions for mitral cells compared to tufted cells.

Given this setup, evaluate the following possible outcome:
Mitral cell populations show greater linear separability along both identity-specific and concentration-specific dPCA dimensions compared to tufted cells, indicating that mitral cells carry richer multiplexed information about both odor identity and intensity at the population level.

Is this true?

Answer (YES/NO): NO